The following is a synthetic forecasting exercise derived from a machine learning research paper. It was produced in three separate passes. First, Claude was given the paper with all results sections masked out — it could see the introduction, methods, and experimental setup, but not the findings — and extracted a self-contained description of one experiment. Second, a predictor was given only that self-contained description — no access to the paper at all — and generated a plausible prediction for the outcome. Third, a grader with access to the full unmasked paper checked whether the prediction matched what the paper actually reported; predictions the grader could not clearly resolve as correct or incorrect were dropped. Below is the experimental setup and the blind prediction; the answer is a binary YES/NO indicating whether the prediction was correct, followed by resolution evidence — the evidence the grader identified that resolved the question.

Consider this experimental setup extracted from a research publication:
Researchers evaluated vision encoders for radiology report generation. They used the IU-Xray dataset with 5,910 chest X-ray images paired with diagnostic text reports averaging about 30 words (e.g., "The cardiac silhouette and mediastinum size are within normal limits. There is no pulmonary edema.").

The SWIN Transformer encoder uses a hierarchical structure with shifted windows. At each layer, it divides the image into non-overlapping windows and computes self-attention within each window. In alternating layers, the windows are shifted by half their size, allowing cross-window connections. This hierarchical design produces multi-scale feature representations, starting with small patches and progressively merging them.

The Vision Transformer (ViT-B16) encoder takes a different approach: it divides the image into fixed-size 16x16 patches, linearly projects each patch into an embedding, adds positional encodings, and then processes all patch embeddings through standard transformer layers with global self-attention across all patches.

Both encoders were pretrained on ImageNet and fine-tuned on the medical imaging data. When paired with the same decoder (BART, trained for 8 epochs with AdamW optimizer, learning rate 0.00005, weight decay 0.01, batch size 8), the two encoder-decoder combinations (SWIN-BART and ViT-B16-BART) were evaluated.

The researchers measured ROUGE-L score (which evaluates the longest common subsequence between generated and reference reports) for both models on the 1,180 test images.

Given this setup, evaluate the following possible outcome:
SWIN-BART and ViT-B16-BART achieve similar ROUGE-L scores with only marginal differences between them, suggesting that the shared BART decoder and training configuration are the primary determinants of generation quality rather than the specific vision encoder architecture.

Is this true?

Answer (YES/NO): NO